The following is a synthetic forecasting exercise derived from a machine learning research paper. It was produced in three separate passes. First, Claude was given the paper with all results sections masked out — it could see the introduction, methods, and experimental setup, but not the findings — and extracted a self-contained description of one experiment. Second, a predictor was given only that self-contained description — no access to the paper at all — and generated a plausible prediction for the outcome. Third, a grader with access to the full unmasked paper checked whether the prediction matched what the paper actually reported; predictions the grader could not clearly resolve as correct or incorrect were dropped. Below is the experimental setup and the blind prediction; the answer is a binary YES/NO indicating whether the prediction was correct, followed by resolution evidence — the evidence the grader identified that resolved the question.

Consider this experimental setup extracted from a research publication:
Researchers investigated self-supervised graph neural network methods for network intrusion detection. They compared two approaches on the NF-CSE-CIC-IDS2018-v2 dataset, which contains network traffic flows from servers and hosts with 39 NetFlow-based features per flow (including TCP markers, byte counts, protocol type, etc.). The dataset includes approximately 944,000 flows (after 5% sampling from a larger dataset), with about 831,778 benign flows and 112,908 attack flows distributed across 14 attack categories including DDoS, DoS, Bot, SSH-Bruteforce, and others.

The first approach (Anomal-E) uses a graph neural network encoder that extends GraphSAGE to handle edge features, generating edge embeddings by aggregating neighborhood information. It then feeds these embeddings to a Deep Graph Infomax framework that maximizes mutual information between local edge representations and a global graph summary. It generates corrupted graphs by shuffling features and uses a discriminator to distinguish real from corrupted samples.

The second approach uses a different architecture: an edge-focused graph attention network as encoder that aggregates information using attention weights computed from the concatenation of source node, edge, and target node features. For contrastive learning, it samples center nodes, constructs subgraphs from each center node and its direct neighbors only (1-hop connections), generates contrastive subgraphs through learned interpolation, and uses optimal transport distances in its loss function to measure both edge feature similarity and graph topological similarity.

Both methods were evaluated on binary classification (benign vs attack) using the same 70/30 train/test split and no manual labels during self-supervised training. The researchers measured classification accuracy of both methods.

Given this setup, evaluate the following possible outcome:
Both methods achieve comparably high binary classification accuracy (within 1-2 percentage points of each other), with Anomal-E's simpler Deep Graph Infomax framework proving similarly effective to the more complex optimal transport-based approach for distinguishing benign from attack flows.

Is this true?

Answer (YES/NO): YES